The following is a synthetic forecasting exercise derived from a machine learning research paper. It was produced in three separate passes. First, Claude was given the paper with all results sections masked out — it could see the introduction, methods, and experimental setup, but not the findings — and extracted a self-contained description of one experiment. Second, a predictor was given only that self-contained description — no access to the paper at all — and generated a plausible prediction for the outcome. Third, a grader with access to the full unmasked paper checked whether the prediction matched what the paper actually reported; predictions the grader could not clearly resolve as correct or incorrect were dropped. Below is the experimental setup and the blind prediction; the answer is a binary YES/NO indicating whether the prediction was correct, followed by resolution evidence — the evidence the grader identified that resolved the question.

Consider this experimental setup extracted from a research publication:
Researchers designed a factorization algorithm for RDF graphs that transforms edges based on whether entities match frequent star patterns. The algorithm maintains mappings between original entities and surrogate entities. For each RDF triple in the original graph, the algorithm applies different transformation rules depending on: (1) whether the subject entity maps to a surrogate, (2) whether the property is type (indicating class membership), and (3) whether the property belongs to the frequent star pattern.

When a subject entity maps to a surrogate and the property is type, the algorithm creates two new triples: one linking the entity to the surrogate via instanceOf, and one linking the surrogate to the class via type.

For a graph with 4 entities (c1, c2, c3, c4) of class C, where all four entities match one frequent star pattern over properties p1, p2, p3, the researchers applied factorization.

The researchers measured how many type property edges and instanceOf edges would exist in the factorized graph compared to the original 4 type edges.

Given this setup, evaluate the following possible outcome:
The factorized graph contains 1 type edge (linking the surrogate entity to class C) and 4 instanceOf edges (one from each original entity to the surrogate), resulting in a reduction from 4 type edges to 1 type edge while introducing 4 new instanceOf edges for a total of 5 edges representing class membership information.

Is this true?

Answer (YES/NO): YES